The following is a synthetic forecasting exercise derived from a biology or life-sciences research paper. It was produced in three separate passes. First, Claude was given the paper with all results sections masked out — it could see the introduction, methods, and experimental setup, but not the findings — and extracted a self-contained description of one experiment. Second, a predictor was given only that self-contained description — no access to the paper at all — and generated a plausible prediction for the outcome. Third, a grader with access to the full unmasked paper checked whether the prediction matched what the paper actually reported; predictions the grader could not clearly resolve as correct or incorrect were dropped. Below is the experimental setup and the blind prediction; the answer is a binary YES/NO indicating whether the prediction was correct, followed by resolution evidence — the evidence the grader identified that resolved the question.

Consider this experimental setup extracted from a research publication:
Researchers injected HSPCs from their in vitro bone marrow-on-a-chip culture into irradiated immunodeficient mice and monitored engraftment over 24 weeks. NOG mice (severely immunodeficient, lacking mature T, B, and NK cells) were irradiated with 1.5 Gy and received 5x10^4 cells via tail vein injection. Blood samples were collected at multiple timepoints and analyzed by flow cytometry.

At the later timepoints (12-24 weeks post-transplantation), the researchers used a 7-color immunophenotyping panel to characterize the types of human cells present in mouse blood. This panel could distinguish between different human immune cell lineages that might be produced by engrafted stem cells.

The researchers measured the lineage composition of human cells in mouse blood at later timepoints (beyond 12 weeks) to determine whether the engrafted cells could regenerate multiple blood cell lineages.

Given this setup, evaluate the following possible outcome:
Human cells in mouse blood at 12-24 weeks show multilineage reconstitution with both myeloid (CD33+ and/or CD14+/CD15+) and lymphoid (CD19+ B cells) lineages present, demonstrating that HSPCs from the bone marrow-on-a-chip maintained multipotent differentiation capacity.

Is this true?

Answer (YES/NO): YES